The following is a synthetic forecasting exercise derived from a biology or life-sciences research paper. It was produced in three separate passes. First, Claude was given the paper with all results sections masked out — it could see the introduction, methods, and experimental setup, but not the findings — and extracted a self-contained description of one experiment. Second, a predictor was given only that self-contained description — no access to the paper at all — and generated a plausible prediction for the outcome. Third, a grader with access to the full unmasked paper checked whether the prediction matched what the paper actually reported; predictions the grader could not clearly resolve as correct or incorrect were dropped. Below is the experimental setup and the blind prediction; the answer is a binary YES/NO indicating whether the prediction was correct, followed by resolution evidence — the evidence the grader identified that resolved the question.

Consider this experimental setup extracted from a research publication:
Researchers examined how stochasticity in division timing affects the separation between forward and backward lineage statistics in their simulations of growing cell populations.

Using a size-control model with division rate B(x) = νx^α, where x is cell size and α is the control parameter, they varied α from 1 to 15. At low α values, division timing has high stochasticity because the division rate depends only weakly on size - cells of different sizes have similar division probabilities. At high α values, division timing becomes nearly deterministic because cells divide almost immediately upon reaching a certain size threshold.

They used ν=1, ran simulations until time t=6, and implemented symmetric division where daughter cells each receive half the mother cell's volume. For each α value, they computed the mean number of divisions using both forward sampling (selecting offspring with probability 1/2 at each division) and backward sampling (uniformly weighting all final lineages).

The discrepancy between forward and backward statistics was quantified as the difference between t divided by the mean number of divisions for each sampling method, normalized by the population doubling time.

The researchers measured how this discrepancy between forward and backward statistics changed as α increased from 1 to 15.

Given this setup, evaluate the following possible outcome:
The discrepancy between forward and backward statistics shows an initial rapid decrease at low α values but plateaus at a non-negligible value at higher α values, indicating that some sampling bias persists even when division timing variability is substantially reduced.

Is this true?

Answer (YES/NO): NO